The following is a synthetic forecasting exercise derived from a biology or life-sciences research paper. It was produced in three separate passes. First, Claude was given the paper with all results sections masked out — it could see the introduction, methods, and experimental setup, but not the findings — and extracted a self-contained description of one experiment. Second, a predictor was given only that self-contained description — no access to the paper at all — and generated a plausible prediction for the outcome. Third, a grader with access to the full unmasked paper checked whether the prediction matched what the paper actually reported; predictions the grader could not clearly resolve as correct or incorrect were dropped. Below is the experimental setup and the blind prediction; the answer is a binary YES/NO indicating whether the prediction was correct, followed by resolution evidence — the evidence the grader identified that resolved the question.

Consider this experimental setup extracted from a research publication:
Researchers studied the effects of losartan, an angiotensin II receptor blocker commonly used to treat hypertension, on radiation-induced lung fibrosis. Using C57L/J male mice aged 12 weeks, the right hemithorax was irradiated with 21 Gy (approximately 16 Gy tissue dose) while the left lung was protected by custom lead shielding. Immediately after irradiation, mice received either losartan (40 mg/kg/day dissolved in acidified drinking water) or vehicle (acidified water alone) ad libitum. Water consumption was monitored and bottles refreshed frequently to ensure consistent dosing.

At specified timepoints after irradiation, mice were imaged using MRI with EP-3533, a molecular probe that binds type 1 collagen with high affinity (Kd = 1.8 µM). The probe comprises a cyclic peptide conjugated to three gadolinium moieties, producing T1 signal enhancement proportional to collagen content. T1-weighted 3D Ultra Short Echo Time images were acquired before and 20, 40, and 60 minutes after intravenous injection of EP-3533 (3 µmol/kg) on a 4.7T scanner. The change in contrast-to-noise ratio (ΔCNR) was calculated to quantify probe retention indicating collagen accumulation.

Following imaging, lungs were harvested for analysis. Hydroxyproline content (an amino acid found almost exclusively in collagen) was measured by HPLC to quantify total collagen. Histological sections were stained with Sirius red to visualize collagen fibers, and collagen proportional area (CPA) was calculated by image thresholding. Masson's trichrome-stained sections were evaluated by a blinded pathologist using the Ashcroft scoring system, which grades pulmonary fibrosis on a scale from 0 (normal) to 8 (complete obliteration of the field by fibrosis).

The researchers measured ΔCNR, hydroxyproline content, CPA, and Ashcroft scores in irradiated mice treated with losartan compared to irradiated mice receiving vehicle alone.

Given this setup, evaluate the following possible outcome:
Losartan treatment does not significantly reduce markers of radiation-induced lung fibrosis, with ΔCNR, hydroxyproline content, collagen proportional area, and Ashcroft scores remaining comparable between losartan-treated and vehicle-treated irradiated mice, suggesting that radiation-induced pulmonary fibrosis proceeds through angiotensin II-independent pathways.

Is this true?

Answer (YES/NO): NO